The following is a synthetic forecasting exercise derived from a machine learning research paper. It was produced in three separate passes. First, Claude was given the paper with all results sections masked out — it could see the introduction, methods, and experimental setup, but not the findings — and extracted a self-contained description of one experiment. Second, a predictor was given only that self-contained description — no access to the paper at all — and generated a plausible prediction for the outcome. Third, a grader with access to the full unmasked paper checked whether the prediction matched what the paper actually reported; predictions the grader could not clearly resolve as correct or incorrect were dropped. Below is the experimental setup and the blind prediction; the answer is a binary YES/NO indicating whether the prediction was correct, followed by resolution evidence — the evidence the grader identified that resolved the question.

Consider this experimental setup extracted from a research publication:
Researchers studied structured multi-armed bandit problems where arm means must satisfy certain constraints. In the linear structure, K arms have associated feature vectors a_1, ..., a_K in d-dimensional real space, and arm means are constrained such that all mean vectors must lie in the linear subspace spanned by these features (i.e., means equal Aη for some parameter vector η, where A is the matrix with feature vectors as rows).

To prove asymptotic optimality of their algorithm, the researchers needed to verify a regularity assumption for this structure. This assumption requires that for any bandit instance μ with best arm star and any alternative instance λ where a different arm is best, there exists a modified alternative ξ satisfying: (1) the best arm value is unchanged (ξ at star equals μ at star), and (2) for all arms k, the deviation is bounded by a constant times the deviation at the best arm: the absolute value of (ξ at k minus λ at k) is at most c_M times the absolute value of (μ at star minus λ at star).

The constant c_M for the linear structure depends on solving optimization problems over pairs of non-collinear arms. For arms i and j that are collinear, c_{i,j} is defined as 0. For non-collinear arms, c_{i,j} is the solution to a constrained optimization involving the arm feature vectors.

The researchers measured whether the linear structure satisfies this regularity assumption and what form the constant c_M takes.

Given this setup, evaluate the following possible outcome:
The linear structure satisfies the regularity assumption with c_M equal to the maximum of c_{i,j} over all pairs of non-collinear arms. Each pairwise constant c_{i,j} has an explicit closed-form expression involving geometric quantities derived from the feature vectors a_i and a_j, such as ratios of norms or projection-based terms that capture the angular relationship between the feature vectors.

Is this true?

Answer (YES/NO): NO